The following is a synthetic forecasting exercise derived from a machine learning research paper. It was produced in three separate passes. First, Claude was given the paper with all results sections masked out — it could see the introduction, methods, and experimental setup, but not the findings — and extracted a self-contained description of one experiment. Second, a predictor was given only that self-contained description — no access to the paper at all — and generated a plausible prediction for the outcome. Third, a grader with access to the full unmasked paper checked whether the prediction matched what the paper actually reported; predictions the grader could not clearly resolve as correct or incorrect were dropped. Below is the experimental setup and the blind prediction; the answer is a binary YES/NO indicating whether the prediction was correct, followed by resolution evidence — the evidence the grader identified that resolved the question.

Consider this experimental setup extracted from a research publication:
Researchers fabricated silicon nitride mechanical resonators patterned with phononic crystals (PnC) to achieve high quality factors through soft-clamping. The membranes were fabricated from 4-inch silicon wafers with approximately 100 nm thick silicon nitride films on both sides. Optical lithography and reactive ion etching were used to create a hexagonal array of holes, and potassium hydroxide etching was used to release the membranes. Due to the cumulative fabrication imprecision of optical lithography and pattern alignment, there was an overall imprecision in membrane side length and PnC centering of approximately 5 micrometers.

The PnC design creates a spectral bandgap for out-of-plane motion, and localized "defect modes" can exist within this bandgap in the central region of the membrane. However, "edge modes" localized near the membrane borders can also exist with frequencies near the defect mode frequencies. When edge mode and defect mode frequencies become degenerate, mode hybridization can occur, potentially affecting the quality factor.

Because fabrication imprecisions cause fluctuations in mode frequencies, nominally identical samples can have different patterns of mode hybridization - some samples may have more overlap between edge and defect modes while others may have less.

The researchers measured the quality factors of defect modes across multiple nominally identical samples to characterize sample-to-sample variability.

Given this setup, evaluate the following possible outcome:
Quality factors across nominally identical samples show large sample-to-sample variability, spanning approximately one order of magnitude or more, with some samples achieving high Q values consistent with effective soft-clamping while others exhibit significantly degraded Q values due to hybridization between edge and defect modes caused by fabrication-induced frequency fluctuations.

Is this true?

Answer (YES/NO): YES